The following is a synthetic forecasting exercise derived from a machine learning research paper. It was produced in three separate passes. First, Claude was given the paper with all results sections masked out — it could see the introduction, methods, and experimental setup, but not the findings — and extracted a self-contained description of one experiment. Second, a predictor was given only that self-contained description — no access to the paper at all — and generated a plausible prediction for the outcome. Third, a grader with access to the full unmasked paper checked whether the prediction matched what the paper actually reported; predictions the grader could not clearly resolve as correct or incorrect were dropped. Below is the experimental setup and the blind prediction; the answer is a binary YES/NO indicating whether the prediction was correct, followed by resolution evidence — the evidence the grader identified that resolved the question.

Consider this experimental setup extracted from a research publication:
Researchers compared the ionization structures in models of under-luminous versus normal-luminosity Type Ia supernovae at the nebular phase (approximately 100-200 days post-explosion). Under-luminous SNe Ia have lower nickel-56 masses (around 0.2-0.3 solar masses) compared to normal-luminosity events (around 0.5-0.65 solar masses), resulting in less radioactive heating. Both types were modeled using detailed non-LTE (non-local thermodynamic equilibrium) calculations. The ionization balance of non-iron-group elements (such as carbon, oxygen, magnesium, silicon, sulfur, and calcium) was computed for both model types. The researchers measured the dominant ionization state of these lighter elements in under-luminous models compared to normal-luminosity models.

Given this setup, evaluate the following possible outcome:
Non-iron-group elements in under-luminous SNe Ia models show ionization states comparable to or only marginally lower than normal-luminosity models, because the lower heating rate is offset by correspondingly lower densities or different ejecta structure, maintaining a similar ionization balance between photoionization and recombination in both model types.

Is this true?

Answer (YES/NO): NO